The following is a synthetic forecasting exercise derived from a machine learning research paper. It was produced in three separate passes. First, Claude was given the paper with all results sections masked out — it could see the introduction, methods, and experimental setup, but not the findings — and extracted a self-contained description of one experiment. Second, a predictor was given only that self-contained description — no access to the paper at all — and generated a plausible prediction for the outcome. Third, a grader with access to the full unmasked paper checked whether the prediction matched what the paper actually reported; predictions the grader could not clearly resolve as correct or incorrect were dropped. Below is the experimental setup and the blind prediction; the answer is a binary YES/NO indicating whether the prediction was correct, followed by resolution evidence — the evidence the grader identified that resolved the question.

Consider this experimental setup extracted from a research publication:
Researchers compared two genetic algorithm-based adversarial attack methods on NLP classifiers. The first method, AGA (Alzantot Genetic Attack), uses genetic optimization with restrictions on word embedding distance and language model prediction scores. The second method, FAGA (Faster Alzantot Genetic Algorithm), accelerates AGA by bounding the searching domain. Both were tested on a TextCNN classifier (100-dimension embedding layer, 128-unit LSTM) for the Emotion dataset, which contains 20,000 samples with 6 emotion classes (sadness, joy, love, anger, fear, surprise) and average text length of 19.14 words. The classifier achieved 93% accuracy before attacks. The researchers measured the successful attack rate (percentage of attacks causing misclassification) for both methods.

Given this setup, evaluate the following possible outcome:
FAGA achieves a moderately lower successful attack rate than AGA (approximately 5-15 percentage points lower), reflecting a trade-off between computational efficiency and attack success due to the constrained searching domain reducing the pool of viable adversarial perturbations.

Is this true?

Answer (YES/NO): NO